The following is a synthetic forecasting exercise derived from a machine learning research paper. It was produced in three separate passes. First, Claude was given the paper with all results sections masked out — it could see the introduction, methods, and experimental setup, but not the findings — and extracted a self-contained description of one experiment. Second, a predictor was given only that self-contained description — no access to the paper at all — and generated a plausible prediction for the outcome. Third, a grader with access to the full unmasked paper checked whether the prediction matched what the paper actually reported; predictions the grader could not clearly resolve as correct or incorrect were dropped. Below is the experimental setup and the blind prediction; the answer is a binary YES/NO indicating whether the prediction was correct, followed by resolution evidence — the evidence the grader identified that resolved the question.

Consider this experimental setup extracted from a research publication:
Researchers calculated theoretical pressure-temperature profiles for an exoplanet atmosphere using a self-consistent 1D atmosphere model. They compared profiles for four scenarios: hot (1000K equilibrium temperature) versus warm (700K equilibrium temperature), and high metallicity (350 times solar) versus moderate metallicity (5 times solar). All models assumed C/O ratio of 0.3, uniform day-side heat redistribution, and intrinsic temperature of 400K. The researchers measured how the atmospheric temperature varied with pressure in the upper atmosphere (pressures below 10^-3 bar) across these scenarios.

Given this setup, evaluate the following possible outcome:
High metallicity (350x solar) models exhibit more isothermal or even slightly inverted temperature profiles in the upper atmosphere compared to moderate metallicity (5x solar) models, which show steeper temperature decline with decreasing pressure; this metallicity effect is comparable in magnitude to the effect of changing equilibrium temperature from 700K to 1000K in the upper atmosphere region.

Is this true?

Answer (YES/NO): NO